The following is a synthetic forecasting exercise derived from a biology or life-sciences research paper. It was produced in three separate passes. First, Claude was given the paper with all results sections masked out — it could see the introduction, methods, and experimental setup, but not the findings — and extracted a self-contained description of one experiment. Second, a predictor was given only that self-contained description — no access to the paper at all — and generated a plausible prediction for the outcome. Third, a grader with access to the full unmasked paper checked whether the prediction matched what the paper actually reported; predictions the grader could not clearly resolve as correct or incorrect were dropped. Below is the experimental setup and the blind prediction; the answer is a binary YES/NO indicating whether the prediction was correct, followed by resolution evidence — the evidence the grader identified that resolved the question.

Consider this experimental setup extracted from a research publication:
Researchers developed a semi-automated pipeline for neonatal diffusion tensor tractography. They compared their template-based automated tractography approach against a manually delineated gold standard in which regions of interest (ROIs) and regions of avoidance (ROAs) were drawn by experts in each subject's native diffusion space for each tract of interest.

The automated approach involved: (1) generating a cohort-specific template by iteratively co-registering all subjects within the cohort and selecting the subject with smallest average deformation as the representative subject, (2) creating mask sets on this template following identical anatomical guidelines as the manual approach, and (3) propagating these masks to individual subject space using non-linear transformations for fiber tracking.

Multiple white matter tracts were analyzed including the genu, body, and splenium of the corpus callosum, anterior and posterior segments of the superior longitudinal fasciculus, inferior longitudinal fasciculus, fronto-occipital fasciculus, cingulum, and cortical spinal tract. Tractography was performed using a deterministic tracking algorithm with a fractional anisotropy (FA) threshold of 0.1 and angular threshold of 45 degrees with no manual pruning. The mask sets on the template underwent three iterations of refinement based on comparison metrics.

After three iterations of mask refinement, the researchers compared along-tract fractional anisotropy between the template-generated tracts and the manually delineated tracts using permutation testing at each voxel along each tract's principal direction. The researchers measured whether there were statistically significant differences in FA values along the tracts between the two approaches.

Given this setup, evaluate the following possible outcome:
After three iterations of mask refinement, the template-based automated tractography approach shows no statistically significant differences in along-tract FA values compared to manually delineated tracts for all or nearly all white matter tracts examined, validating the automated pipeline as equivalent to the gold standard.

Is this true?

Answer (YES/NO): YES